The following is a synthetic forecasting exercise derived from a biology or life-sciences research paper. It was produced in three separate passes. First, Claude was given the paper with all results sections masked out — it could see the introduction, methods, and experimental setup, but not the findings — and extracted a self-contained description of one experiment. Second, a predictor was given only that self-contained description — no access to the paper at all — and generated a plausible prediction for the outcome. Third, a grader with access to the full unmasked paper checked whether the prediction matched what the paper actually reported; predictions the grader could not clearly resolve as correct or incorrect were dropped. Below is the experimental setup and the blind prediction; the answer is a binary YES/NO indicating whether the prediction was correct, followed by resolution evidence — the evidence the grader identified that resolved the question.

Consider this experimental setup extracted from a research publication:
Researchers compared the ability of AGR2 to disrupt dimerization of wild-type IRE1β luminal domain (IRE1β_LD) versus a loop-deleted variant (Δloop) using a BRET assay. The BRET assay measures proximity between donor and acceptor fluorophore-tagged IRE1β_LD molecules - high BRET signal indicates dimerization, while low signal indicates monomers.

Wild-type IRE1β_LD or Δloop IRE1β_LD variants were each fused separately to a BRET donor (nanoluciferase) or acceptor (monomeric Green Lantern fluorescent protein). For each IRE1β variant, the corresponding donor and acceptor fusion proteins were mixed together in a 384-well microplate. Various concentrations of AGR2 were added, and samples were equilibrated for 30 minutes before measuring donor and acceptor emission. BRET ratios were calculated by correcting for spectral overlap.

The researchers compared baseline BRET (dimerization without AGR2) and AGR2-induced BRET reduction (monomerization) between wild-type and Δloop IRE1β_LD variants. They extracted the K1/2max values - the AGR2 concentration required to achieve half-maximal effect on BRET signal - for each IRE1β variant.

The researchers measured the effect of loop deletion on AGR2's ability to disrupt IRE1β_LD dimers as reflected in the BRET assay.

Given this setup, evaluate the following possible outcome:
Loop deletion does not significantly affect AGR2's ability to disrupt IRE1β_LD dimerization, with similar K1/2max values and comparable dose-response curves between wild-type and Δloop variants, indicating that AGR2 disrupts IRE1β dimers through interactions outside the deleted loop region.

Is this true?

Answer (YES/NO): NO